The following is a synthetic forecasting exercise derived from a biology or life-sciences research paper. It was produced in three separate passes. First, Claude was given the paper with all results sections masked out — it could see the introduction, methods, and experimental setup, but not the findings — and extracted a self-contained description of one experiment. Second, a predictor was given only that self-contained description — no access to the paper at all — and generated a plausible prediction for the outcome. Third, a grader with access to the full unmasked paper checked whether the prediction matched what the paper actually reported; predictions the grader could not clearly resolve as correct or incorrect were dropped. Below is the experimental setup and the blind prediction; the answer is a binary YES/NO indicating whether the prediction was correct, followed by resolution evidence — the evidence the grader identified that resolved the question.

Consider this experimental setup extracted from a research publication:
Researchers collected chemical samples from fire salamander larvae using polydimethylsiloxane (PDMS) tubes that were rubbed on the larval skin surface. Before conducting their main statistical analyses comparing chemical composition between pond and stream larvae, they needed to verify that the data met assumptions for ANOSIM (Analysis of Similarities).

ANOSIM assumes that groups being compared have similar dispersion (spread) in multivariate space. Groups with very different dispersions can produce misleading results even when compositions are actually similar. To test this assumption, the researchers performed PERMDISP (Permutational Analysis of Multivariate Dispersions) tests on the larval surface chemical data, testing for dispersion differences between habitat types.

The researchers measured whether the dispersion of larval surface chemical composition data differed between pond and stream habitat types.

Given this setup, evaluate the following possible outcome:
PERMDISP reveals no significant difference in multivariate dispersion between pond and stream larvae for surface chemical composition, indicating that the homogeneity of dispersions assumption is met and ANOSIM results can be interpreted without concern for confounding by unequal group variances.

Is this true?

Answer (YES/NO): YES